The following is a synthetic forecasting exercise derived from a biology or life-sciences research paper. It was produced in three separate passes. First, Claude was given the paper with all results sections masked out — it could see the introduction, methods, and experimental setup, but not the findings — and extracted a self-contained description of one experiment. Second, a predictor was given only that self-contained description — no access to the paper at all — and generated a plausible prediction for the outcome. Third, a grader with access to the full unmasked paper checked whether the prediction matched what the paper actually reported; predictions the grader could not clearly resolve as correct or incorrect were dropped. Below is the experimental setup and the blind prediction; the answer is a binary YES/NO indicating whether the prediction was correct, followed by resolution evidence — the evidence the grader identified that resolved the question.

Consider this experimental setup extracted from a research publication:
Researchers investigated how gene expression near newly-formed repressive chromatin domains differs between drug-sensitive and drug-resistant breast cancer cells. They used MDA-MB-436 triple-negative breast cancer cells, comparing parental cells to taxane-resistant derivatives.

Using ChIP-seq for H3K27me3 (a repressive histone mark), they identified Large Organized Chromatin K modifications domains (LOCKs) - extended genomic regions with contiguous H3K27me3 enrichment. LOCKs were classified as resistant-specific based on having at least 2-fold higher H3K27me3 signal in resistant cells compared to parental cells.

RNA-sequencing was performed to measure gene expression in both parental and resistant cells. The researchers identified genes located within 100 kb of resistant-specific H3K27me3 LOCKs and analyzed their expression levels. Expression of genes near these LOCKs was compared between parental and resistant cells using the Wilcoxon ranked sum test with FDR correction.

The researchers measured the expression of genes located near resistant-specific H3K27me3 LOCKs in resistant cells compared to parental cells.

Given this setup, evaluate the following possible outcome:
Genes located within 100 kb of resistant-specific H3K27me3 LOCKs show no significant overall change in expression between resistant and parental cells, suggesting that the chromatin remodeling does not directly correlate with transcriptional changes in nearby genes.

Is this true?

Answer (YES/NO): YES